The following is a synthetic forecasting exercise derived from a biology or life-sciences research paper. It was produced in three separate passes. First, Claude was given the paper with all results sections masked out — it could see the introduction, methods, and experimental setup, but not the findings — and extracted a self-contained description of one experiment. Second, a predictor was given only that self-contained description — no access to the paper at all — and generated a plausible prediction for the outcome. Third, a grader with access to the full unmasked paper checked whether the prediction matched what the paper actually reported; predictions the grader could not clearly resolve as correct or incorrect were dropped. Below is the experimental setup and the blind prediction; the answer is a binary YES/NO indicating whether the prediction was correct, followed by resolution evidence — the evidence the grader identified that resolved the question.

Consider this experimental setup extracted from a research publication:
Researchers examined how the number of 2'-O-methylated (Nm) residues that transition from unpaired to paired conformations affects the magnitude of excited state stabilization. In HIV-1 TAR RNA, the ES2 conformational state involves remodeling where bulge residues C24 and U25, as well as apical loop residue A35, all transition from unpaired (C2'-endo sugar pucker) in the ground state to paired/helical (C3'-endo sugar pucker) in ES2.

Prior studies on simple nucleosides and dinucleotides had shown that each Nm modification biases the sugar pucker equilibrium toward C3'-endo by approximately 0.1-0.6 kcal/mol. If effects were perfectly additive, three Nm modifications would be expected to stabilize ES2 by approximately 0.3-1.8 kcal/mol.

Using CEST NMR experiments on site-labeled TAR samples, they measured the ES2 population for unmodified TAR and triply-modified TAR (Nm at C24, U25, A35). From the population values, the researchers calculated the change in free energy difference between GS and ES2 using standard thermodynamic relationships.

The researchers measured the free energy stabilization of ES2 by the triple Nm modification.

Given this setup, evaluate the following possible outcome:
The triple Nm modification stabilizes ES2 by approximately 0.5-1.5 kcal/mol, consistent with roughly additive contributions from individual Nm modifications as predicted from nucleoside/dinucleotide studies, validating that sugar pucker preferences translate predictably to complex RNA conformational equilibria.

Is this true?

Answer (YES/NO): YES